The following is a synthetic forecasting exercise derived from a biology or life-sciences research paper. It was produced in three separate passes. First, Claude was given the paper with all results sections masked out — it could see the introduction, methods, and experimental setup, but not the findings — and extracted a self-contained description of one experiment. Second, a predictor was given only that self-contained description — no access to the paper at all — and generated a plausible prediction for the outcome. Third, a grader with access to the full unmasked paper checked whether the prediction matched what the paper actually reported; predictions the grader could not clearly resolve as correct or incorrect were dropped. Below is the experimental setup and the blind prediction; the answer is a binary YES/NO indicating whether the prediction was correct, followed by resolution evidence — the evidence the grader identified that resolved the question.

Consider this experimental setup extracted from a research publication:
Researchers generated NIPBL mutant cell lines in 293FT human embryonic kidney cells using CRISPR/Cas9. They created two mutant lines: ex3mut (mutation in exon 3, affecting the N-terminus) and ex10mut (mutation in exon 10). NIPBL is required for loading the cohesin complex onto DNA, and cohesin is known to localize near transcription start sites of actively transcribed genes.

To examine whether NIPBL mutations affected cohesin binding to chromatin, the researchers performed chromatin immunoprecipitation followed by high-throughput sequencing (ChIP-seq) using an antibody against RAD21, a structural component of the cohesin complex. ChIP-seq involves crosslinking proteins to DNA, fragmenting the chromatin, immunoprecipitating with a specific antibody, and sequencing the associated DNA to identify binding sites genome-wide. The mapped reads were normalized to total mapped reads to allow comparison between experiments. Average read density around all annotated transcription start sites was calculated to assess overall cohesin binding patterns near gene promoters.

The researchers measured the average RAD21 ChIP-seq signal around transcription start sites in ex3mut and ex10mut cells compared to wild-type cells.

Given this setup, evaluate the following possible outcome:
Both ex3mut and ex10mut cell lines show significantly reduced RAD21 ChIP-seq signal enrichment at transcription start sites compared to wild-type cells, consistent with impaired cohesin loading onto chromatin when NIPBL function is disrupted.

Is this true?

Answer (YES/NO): YES